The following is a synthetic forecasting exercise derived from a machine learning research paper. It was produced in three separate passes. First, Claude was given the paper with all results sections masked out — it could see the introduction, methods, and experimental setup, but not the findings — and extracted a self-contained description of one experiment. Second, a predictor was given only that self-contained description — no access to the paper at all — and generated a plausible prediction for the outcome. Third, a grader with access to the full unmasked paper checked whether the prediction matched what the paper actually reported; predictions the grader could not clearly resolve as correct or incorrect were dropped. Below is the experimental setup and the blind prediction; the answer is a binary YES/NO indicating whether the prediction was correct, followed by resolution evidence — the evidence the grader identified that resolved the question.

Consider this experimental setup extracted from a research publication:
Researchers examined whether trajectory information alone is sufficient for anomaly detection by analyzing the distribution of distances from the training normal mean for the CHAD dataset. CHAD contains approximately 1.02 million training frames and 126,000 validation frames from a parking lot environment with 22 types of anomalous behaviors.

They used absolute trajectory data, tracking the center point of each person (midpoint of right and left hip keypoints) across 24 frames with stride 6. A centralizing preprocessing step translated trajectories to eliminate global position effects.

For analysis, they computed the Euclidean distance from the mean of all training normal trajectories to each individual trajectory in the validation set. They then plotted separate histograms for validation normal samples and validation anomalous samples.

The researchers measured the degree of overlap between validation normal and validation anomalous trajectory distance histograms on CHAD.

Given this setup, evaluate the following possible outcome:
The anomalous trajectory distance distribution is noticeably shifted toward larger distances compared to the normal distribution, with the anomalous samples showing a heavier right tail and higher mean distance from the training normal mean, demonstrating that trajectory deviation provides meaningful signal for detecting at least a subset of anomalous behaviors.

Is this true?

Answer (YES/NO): NO